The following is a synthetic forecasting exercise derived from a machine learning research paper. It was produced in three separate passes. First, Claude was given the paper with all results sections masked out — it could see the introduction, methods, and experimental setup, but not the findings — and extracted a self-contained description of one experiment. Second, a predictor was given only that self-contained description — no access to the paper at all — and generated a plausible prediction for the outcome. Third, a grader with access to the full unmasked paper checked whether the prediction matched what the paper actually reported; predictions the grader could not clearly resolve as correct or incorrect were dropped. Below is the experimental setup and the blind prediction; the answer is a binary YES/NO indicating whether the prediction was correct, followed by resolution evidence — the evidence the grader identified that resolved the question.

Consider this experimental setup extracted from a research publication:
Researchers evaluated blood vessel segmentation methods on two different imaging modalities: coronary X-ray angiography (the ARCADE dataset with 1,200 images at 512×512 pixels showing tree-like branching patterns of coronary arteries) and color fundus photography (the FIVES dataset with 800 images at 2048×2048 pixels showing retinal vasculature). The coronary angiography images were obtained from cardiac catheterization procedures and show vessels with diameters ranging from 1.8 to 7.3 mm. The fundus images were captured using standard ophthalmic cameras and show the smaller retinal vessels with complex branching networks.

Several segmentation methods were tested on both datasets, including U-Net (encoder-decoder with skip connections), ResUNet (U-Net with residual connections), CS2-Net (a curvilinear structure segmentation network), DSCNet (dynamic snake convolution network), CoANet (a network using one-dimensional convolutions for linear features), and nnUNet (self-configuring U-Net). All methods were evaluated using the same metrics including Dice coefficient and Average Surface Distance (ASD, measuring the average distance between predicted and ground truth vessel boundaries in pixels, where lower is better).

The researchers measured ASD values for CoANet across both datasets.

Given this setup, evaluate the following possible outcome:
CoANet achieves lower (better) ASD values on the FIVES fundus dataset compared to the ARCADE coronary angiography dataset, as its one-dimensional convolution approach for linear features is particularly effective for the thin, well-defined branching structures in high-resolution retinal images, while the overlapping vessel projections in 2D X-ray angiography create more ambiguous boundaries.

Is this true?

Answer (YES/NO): YES